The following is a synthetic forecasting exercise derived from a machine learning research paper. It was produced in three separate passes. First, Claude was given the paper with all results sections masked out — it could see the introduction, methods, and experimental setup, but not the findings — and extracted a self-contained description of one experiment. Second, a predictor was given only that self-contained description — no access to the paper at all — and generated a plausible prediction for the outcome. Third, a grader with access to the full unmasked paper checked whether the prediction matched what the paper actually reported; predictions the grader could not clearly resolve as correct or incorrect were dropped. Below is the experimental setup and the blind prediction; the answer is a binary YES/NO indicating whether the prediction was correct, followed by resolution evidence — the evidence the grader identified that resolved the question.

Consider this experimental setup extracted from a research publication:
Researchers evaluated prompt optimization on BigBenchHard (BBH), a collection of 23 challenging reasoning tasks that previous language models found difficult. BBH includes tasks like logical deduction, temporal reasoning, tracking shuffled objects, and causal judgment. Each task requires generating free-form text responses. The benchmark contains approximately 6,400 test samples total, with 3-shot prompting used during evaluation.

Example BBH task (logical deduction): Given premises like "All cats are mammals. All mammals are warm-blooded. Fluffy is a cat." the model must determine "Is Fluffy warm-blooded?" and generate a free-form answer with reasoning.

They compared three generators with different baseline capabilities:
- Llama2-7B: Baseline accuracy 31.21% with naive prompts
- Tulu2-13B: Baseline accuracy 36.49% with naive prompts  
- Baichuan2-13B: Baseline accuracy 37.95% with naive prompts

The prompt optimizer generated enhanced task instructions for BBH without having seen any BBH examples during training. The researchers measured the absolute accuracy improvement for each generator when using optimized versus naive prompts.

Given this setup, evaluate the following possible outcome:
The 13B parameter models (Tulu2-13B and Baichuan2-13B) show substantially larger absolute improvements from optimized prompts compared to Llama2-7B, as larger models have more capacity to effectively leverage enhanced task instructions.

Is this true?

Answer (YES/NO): NO